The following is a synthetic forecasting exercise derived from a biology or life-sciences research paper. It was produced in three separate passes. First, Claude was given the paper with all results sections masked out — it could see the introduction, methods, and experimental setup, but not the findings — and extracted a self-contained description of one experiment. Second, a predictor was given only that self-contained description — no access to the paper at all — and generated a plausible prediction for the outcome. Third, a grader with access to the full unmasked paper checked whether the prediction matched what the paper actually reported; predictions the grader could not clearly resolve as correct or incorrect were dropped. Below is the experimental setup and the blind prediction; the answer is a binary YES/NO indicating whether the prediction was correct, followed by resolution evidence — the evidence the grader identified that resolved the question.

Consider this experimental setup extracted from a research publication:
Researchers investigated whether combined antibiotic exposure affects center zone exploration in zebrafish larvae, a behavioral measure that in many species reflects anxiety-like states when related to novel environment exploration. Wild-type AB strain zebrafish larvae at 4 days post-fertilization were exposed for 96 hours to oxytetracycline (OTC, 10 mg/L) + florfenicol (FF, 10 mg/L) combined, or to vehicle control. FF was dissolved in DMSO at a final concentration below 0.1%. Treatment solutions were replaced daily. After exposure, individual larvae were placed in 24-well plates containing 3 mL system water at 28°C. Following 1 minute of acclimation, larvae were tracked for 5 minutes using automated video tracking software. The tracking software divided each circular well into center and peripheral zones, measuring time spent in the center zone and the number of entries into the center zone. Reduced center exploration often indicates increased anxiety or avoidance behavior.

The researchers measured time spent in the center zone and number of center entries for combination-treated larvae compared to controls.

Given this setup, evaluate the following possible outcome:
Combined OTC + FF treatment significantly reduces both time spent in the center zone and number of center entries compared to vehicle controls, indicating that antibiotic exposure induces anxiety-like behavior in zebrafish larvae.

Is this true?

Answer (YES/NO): NO